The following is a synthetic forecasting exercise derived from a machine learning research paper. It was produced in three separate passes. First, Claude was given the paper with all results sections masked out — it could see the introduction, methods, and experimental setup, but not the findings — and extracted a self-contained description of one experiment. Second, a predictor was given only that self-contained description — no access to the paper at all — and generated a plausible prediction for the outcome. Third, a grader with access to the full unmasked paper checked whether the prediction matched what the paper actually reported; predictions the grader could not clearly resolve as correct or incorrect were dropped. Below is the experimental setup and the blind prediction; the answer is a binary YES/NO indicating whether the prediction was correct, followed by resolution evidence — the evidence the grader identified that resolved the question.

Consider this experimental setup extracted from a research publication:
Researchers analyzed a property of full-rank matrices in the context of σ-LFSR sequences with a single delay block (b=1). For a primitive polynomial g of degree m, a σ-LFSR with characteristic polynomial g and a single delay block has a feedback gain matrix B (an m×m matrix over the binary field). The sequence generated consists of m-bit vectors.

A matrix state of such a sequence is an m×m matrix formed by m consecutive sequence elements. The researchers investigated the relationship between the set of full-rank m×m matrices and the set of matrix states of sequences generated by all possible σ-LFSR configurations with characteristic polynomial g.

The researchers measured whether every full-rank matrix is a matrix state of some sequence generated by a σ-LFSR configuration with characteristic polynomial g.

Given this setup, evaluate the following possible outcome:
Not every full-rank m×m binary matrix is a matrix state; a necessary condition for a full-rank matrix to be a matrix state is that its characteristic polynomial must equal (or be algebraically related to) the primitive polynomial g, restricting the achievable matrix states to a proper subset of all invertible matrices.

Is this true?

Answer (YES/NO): NO